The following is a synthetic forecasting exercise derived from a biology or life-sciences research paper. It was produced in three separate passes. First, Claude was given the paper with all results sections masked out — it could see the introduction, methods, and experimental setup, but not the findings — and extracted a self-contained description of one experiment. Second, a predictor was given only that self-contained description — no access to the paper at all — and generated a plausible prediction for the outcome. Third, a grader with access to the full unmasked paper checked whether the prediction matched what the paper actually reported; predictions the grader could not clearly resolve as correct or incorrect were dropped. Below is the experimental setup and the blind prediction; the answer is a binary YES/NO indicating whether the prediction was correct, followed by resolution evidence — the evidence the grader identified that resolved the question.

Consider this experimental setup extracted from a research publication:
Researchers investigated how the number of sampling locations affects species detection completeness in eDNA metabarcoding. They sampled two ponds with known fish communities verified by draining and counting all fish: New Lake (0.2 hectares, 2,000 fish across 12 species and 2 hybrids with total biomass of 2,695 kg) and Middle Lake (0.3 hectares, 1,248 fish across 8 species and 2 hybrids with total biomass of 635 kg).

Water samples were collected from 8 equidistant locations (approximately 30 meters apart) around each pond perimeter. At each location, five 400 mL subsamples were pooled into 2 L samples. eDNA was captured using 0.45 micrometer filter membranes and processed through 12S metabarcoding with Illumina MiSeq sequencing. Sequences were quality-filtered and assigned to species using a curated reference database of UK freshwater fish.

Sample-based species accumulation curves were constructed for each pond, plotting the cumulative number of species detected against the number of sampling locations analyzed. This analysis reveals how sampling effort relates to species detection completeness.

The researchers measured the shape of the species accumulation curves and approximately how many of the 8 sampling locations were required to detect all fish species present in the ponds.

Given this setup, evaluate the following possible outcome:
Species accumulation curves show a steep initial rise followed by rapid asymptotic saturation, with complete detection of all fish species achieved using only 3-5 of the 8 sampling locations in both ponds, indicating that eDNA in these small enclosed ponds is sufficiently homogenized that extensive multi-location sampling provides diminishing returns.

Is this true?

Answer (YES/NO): NO